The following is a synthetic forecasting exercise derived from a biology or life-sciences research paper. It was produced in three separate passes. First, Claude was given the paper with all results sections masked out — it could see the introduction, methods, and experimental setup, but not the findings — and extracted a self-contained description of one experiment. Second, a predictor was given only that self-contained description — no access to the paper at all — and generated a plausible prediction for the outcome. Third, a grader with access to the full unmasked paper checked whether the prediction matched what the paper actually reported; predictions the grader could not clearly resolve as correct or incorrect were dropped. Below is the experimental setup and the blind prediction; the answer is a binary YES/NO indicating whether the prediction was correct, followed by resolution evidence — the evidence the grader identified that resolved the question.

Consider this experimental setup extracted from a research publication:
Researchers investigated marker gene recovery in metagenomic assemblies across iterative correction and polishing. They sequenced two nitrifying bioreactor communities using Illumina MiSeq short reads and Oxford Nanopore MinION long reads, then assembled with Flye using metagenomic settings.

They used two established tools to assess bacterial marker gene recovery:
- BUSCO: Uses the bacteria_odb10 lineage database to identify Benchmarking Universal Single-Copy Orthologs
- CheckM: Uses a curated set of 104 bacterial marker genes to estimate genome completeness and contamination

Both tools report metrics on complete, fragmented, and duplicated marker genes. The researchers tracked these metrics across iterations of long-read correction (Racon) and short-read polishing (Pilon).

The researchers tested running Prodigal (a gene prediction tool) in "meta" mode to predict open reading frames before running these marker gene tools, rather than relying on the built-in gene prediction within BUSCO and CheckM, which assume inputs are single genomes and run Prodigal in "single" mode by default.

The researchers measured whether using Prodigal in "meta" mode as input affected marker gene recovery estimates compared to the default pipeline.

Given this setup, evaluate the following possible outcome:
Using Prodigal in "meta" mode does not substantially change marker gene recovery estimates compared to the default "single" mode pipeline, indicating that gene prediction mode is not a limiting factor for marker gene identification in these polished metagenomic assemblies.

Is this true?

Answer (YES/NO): NO